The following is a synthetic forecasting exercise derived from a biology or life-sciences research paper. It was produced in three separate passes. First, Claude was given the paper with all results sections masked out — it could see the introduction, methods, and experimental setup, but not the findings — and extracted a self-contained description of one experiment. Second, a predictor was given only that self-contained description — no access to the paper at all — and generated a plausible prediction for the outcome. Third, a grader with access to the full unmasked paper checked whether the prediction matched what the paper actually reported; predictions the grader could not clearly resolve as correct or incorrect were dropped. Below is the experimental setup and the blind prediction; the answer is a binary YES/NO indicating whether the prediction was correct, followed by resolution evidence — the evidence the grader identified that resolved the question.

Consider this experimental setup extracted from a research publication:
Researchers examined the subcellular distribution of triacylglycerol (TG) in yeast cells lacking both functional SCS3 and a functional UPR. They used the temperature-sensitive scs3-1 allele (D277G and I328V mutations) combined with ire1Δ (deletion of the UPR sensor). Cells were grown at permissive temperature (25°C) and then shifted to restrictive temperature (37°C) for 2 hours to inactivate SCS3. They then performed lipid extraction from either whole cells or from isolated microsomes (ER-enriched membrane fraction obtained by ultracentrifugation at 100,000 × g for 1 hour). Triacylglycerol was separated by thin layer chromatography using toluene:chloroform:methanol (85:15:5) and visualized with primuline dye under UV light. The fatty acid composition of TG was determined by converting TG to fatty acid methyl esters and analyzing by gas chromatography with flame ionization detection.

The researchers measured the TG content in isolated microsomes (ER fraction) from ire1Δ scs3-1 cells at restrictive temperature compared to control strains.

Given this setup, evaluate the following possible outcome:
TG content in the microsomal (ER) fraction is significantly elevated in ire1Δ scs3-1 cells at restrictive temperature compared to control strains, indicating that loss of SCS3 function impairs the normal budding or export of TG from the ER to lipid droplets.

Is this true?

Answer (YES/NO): YES